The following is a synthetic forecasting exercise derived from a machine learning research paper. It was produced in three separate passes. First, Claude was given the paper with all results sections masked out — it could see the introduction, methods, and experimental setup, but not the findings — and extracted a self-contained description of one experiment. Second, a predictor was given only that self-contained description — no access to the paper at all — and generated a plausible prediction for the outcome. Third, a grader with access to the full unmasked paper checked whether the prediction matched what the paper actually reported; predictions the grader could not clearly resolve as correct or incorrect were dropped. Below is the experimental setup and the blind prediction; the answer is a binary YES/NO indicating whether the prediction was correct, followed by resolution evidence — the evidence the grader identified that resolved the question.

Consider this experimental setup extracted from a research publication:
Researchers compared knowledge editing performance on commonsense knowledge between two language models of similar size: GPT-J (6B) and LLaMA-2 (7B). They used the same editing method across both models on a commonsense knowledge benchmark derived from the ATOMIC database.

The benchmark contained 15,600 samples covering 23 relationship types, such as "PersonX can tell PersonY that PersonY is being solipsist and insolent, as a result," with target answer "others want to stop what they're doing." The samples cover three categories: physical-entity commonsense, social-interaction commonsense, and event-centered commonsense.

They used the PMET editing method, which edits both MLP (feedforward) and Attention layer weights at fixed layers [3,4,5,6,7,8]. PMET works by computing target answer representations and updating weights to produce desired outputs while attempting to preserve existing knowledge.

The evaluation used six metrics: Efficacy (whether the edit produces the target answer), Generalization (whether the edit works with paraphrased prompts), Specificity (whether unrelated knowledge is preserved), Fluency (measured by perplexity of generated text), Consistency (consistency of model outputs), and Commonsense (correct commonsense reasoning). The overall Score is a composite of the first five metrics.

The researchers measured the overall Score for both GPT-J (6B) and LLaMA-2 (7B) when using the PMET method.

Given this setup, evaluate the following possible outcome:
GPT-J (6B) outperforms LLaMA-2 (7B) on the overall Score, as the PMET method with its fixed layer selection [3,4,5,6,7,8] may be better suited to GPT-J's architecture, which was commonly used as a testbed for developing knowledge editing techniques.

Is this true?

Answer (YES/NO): NO